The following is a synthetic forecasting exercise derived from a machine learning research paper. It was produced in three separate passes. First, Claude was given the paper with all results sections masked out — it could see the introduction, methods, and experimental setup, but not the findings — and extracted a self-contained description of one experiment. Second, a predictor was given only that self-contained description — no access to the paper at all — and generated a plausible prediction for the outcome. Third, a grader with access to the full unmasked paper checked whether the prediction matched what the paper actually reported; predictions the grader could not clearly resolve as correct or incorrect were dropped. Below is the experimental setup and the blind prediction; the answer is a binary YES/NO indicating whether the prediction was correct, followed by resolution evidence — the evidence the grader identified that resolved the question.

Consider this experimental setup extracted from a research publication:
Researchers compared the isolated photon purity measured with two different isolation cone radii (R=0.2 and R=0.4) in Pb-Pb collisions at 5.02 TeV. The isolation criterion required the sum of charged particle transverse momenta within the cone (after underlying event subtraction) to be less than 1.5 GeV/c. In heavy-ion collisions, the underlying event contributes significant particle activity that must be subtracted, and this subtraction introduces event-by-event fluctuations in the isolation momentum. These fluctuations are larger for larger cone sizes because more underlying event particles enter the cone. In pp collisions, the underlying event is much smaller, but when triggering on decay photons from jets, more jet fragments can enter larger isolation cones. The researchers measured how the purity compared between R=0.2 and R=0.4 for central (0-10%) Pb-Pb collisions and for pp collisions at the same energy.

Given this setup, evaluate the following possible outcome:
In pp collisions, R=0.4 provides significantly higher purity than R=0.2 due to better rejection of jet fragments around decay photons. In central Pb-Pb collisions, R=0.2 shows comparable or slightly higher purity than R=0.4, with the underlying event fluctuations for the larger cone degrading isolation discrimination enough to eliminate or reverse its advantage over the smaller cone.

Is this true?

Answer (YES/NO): YES